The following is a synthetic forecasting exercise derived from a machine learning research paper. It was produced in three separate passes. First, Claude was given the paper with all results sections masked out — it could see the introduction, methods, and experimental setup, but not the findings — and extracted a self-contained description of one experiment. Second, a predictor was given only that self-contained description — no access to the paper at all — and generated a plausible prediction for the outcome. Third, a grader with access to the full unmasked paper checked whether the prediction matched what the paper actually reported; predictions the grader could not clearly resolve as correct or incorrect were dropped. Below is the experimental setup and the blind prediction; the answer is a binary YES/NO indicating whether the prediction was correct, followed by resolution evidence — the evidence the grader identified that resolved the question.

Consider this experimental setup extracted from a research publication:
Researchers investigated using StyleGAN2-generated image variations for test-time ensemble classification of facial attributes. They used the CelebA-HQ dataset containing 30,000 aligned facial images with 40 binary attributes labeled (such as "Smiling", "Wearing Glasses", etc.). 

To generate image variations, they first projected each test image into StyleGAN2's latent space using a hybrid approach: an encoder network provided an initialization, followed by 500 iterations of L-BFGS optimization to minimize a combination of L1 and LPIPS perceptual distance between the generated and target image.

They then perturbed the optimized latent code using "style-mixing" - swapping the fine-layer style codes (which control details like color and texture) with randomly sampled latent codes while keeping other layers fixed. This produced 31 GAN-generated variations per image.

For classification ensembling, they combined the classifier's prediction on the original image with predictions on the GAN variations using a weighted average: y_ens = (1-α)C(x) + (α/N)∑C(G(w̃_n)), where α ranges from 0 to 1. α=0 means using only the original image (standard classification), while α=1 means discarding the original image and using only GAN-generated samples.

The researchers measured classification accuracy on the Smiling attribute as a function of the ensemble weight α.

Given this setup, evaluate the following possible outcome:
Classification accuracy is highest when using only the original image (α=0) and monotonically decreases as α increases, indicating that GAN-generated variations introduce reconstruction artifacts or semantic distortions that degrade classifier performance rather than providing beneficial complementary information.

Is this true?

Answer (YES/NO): NO